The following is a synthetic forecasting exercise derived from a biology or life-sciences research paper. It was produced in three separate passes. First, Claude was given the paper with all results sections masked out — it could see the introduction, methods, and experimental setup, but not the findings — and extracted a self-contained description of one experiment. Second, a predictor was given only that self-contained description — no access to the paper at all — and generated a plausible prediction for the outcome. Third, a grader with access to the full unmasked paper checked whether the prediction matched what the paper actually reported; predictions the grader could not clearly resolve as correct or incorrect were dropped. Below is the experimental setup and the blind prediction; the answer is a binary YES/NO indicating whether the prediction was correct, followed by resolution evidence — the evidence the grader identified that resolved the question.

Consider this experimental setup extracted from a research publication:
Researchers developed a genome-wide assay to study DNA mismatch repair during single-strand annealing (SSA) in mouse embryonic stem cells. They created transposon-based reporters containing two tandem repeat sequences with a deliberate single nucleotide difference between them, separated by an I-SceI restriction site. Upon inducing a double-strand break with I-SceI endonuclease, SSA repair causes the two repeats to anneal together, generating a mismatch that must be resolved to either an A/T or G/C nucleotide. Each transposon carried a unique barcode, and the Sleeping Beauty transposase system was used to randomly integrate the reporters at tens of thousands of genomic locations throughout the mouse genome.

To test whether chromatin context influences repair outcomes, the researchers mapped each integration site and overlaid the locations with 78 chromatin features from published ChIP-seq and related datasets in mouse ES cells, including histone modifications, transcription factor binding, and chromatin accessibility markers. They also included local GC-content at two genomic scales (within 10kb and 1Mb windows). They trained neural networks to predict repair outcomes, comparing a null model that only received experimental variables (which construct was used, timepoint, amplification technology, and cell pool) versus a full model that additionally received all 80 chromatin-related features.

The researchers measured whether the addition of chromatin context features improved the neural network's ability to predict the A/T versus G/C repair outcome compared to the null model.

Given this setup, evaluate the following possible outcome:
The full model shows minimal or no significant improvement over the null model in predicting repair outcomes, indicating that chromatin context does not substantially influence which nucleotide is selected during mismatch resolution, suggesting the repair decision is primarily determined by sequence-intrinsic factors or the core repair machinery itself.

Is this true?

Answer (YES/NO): YES